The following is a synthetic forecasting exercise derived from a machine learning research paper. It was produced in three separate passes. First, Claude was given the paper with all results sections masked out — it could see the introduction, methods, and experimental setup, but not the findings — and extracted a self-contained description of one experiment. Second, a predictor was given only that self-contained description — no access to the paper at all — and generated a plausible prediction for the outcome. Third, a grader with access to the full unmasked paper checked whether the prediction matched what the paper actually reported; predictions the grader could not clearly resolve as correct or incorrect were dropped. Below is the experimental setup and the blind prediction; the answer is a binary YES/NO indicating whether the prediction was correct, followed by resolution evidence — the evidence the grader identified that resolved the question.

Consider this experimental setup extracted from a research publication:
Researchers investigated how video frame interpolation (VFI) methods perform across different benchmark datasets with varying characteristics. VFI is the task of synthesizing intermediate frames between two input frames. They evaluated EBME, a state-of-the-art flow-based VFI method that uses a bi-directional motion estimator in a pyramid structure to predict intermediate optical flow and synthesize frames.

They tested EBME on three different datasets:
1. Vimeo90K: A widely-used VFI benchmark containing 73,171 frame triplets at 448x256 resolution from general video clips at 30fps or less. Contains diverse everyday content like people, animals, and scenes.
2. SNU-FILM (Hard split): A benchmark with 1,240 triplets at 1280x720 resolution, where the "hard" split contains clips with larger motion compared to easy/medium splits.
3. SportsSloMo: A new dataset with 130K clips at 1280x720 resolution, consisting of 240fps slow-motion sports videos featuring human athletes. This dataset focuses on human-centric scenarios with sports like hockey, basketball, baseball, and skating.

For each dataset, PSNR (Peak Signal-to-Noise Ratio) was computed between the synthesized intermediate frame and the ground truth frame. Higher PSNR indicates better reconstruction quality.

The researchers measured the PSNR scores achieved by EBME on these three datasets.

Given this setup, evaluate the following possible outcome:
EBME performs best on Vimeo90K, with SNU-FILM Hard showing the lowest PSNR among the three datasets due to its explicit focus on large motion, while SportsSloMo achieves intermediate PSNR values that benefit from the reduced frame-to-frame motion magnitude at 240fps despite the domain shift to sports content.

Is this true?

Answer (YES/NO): NO